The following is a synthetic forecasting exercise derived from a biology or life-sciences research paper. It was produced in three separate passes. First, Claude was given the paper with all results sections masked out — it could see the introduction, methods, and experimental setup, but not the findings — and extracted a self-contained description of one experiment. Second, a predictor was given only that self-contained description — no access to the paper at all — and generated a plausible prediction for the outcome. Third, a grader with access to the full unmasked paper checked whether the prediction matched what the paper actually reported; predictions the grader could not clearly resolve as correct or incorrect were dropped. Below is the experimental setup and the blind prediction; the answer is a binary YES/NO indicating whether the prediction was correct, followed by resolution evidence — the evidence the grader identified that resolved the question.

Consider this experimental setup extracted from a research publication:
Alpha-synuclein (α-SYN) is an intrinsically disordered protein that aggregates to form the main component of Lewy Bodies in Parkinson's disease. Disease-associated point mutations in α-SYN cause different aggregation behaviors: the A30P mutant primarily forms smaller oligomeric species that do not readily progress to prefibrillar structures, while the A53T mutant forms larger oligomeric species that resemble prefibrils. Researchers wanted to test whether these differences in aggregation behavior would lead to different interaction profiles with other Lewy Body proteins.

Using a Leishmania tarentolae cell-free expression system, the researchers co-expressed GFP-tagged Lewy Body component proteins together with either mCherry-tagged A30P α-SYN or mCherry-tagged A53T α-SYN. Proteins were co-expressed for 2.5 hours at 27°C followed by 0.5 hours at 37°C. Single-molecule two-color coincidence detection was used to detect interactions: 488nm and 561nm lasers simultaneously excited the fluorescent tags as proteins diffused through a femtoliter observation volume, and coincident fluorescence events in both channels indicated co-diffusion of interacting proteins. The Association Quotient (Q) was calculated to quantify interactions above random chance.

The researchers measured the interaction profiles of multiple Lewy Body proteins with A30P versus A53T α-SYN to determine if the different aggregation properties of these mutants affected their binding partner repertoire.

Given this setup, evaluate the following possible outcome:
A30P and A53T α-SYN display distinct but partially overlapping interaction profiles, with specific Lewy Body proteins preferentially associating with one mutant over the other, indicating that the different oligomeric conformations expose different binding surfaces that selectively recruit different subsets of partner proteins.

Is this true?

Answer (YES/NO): NO